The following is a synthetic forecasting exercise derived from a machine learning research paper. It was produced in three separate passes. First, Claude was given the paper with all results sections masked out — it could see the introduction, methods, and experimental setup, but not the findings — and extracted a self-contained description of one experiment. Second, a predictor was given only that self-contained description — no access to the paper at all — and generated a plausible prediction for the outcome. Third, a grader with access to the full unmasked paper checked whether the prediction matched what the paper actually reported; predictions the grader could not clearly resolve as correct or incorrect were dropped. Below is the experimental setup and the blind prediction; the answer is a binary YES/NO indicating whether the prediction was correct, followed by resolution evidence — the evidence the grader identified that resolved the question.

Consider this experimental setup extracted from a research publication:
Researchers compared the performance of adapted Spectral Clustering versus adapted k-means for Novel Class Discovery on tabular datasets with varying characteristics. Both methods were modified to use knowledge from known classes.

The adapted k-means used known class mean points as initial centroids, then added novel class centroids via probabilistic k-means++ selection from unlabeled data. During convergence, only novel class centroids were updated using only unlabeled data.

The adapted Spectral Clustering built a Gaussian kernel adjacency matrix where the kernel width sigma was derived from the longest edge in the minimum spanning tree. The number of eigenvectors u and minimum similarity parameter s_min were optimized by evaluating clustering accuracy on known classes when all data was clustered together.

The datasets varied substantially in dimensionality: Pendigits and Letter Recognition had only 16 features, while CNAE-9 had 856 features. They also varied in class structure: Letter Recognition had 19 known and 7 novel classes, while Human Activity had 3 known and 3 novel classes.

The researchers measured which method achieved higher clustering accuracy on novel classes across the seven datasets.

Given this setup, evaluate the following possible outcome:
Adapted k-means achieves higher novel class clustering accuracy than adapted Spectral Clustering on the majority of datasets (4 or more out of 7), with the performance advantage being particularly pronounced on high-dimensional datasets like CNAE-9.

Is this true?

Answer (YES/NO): NO